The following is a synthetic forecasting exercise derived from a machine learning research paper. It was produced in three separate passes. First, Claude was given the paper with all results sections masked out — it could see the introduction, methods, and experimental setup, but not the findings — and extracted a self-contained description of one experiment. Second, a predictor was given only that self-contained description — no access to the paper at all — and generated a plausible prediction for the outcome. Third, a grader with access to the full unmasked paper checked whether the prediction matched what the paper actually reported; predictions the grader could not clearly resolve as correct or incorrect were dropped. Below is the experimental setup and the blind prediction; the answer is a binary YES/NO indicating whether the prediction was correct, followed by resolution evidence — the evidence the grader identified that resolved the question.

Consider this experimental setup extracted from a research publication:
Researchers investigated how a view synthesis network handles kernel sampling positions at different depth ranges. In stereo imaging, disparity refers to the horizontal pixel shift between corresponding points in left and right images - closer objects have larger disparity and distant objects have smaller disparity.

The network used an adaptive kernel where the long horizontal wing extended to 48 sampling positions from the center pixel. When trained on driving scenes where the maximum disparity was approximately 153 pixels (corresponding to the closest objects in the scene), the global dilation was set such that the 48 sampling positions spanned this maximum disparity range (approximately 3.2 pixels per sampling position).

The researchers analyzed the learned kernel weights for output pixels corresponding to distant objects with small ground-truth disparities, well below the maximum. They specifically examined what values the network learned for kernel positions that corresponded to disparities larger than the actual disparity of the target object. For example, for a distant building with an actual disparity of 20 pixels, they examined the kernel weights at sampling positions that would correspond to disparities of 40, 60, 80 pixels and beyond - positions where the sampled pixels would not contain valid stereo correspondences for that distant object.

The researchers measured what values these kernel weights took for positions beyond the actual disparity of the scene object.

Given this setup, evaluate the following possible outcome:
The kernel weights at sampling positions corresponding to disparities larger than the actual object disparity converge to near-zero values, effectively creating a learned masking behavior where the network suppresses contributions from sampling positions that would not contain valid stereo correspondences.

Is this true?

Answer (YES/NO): YES